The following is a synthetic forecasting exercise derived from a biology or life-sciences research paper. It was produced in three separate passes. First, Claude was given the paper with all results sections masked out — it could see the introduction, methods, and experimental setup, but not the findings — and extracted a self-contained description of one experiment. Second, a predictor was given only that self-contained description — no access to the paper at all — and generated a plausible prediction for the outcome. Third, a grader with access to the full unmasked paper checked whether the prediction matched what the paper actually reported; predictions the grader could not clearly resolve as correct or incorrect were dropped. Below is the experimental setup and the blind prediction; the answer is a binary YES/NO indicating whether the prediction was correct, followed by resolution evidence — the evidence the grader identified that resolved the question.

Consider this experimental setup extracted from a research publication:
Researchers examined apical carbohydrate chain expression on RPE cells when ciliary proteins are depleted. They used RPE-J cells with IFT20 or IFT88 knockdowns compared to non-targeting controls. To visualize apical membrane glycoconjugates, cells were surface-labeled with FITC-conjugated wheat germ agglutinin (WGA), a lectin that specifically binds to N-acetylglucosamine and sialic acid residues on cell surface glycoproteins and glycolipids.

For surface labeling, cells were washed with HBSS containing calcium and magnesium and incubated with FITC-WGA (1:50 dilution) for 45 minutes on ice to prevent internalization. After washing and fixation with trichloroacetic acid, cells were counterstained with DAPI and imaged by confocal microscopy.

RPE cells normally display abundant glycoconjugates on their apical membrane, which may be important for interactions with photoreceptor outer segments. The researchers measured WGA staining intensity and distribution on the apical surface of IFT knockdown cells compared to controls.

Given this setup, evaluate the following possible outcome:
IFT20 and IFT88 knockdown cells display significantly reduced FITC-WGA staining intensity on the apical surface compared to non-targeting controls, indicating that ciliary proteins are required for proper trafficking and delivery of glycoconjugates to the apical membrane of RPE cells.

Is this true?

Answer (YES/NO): NO